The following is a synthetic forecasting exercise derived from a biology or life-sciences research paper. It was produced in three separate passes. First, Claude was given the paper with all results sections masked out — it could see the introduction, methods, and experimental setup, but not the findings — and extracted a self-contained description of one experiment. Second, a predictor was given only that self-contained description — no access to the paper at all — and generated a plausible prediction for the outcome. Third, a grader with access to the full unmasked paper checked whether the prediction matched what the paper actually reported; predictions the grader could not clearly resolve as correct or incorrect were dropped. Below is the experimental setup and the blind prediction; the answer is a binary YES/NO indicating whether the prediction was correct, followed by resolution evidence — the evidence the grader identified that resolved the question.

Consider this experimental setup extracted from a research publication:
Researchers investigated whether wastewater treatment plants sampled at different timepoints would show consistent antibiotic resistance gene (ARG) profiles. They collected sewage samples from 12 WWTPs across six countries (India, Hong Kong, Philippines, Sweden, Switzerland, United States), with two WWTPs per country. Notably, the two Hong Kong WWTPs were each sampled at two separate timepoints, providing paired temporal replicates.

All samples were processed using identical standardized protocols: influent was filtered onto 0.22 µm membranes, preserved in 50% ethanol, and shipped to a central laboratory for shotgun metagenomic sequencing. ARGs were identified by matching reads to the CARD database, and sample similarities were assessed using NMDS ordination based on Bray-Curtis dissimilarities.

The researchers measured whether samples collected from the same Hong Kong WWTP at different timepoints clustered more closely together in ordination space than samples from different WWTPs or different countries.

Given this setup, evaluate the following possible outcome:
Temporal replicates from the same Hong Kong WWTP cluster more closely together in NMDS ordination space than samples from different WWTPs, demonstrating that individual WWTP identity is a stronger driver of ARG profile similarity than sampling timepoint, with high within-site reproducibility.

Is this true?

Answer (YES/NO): YES